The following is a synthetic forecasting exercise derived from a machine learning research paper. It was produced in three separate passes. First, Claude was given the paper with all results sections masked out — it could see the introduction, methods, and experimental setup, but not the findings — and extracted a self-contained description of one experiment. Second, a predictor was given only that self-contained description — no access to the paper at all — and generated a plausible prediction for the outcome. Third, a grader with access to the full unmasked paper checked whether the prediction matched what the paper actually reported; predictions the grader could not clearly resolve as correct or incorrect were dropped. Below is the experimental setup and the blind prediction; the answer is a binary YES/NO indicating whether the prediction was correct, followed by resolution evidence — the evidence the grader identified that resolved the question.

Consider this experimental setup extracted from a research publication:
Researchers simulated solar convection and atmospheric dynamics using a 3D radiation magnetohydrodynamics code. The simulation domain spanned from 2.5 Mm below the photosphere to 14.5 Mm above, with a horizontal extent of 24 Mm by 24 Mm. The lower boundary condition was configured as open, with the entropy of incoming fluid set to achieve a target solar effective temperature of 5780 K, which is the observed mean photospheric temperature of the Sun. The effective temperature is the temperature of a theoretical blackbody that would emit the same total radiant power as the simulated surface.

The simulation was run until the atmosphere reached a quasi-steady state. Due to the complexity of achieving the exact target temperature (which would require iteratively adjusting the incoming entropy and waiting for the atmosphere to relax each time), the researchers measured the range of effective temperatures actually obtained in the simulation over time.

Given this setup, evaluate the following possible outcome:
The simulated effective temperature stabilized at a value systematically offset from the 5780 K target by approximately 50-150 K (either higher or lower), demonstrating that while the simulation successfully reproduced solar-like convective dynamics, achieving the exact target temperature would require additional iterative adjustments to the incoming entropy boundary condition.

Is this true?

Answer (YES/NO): NO